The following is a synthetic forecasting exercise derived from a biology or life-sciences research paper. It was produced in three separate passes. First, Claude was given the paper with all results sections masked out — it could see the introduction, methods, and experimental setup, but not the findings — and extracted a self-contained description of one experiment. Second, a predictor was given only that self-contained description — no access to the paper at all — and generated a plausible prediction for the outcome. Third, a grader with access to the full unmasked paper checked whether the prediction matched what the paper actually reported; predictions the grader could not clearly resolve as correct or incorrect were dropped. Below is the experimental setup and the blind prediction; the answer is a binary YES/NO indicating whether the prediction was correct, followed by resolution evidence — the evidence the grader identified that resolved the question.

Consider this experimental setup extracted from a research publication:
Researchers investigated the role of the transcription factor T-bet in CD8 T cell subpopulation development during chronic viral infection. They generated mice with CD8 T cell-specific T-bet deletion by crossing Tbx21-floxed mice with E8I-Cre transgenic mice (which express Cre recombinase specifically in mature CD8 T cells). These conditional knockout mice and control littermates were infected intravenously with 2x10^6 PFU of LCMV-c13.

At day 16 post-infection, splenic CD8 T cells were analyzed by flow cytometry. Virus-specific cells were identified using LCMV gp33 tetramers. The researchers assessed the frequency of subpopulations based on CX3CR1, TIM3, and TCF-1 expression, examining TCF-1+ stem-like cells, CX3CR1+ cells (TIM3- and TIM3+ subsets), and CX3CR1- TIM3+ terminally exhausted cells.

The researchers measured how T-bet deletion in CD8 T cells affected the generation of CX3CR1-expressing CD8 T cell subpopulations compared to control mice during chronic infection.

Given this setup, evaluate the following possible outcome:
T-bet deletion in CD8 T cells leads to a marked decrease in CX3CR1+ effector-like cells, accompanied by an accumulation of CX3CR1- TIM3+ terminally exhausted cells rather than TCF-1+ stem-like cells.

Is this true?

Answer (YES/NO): NO